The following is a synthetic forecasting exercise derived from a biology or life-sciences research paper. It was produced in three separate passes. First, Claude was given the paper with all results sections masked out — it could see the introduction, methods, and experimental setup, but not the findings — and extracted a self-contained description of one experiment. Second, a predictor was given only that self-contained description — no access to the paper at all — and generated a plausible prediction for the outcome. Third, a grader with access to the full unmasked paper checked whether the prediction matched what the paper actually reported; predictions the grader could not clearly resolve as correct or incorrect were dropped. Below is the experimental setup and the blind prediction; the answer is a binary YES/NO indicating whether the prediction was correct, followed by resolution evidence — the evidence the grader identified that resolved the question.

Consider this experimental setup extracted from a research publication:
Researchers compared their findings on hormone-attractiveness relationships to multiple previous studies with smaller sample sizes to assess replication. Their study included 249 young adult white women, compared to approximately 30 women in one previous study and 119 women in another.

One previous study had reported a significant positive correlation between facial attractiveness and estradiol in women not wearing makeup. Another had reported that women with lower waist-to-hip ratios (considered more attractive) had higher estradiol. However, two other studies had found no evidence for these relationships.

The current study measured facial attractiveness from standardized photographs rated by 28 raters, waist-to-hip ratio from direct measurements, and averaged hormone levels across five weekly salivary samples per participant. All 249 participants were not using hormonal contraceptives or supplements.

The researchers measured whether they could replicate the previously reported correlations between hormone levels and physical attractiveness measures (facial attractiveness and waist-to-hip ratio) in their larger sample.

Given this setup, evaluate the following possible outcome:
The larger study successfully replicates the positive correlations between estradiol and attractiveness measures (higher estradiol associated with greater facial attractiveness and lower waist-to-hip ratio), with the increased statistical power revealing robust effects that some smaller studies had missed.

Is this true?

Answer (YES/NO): NO